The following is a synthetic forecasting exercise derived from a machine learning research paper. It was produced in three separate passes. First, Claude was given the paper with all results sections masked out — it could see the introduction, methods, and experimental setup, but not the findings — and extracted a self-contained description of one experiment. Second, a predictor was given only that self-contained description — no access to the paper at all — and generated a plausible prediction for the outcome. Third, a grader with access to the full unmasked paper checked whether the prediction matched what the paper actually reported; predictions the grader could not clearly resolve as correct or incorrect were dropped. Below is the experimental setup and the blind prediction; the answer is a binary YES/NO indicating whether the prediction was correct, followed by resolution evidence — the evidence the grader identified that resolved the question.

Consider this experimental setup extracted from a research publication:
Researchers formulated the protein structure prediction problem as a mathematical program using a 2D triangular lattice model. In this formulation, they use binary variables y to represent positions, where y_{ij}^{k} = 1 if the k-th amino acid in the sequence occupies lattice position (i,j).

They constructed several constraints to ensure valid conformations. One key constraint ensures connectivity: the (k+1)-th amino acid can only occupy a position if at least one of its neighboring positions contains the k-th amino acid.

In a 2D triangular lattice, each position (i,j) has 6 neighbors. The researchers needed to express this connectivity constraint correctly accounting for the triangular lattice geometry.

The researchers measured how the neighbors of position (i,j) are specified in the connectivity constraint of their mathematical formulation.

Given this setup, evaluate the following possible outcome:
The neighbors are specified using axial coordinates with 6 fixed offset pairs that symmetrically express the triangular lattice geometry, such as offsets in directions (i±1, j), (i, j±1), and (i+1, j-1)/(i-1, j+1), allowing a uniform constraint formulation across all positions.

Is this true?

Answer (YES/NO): NO